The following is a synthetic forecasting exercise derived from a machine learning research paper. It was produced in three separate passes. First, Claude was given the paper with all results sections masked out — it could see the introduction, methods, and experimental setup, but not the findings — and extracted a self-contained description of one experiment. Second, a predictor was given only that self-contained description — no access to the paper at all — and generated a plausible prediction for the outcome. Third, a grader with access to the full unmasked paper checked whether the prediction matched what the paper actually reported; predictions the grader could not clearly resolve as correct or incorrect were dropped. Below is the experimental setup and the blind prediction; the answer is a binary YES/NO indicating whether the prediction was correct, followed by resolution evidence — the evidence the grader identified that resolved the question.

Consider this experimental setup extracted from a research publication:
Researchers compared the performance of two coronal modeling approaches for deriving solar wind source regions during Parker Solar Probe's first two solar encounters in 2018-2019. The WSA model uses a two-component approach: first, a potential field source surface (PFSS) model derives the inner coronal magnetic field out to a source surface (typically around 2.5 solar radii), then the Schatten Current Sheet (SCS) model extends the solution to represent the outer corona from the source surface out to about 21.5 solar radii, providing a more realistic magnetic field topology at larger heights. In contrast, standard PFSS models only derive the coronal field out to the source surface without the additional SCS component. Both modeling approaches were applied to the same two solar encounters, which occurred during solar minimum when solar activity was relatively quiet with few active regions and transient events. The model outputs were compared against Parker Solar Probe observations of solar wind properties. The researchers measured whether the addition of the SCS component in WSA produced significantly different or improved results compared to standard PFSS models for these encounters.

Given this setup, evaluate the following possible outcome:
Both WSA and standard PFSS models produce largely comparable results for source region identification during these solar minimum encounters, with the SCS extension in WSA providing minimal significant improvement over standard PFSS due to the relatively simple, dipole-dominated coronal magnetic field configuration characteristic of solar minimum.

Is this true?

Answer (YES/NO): YES